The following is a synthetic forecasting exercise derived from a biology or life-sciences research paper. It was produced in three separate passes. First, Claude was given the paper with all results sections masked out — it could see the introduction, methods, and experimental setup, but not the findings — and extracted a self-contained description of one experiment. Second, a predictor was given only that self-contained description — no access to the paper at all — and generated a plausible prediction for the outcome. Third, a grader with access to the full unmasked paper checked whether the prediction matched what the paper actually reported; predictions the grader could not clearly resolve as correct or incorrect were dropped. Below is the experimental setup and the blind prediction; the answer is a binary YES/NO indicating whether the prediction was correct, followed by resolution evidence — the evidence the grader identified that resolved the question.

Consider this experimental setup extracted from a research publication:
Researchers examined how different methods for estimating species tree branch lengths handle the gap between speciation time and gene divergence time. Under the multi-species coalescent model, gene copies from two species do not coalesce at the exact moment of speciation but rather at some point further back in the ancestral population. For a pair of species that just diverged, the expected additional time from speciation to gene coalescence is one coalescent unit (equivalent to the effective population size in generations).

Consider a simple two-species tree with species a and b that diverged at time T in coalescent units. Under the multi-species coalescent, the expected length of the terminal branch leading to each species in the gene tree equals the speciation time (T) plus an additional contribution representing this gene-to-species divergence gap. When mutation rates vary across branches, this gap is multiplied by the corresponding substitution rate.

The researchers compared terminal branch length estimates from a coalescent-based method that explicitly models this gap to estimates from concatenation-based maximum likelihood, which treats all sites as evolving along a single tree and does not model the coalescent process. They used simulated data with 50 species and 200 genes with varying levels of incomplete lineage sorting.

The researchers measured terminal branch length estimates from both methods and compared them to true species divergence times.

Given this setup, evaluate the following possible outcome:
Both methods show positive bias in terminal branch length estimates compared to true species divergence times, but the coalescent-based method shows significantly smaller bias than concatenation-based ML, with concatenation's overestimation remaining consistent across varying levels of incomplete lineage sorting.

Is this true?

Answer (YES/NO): NO